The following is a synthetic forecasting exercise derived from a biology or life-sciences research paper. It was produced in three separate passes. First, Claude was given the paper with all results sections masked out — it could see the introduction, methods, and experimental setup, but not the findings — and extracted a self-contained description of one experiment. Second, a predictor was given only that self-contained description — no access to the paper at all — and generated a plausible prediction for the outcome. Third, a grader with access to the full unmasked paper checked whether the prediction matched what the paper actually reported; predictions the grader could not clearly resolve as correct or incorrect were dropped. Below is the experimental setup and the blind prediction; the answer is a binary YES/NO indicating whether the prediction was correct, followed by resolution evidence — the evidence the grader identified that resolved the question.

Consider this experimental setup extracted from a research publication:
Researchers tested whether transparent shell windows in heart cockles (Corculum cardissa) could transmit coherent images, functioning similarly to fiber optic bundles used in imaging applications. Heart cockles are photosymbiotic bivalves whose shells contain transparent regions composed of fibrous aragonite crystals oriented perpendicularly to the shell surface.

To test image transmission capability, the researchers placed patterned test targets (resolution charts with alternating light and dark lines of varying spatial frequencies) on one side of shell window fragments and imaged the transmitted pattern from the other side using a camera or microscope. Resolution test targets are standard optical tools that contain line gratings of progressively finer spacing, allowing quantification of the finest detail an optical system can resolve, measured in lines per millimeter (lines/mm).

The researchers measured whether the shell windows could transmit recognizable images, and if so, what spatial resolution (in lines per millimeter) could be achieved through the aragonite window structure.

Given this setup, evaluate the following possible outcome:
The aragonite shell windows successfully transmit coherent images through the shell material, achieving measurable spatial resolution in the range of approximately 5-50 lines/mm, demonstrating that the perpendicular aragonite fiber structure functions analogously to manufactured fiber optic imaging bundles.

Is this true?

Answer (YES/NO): NO